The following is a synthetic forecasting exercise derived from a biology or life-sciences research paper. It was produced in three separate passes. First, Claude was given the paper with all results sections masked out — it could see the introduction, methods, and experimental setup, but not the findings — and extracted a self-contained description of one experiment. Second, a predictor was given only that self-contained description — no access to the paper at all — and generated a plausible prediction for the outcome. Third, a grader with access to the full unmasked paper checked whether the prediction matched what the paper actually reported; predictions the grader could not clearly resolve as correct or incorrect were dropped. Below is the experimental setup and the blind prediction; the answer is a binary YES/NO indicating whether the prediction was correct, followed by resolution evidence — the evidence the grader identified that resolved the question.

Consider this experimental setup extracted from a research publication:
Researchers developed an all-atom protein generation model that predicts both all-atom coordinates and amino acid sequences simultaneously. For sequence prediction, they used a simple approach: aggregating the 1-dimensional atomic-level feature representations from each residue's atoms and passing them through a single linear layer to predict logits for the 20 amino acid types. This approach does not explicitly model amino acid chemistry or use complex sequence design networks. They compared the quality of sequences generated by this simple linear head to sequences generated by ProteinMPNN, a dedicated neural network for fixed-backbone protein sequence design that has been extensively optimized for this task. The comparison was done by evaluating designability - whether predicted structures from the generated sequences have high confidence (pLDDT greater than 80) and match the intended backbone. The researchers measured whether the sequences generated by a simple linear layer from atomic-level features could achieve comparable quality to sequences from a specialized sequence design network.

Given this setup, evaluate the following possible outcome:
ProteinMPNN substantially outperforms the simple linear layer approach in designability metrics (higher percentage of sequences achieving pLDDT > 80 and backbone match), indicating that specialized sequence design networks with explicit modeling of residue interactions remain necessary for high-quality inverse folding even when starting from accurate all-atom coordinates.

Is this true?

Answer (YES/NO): NO